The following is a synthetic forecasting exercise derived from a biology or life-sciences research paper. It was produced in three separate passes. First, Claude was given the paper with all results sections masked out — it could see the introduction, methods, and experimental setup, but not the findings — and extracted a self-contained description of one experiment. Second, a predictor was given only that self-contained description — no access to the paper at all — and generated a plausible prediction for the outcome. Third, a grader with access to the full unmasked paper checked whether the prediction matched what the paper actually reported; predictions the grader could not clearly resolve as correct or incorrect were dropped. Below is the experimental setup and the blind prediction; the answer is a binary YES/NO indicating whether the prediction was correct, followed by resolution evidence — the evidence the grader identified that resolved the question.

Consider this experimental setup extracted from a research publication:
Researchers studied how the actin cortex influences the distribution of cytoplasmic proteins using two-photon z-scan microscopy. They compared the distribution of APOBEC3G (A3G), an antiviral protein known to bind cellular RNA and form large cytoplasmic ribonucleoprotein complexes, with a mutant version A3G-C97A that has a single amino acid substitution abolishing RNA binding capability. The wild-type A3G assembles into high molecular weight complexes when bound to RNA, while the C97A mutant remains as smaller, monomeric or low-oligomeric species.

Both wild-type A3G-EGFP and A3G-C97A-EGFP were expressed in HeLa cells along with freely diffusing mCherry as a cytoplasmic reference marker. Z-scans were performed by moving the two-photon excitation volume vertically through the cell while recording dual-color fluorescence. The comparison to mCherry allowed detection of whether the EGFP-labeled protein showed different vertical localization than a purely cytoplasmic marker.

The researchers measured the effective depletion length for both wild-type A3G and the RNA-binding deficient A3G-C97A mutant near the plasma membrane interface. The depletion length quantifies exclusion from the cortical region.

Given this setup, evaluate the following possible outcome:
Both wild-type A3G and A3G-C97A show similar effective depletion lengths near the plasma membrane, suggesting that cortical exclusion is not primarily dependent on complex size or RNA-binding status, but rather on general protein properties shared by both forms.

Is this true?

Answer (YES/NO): NO